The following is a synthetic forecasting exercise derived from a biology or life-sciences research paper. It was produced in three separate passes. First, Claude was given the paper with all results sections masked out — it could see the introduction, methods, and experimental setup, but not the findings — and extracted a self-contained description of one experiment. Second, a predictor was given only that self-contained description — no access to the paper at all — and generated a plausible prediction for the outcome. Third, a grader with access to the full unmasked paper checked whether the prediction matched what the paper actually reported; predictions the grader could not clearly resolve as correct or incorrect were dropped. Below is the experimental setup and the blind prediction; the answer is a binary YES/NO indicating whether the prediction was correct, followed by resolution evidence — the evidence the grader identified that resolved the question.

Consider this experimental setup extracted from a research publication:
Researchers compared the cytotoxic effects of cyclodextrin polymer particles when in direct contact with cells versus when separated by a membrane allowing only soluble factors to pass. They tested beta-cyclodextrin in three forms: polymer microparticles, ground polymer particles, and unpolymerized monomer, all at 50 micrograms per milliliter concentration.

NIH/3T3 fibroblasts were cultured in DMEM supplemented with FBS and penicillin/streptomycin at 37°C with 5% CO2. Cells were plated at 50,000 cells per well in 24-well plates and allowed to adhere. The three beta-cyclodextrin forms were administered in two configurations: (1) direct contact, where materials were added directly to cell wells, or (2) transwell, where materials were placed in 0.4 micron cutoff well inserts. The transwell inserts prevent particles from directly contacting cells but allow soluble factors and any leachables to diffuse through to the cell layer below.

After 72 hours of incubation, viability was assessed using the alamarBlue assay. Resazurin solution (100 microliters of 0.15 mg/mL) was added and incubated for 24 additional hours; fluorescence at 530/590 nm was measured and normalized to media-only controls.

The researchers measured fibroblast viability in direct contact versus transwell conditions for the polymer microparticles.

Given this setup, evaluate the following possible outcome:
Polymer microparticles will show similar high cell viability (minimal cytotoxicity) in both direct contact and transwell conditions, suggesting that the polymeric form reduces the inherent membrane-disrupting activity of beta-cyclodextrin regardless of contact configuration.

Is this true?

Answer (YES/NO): YES